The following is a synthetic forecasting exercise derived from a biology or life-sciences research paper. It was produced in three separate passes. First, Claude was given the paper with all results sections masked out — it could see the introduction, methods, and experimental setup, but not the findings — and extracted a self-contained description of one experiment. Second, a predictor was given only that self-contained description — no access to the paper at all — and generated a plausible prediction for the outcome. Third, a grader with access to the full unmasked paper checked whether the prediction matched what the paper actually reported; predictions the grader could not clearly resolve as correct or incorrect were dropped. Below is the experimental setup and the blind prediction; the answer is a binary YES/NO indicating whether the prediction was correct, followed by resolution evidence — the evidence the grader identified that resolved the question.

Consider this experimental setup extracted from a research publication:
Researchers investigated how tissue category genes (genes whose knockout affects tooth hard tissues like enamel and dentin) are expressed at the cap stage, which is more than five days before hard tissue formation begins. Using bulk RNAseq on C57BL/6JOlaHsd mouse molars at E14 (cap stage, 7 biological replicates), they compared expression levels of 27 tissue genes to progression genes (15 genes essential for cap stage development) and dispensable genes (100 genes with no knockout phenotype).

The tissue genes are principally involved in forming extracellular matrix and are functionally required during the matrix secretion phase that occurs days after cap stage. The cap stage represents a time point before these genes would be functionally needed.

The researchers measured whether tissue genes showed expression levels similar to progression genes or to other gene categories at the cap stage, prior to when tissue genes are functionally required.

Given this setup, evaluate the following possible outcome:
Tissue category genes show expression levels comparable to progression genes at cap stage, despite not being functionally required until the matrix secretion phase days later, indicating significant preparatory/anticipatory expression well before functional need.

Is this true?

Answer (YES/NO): NO